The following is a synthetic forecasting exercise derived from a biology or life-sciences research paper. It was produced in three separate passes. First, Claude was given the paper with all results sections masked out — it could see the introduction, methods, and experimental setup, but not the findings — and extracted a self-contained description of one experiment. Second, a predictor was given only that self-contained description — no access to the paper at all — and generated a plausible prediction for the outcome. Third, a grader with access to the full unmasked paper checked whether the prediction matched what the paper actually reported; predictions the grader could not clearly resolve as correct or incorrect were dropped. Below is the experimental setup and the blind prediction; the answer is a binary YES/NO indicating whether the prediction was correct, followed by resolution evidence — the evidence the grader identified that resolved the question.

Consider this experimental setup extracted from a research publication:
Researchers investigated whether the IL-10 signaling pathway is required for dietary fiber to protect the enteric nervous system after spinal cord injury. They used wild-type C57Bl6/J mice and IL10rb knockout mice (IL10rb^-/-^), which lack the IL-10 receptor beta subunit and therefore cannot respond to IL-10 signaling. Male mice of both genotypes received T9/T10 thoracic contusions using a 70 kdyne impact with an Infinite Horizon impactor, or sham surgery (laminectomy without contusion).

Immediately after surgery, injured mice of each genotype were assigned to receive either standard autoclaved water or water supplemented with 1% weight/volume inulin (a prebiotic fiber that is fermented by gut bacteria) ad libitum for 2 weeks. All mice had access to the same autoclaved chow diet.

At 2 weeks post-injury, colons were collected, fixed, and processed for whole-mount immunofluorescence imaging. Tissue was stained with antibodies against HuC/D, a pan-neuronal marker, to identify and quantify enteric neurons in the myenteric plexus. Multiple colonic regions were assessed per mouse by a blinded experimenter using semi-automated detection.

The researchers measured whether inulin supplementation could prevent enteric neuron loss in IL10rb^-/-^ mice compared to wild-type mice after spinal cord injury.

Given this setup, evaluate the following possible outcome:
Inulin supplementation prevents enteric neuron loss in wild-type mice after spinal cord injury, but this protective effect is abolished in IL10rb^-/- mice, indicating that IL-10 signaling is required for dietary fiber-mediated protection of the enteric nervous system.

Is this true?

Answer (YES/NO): YES